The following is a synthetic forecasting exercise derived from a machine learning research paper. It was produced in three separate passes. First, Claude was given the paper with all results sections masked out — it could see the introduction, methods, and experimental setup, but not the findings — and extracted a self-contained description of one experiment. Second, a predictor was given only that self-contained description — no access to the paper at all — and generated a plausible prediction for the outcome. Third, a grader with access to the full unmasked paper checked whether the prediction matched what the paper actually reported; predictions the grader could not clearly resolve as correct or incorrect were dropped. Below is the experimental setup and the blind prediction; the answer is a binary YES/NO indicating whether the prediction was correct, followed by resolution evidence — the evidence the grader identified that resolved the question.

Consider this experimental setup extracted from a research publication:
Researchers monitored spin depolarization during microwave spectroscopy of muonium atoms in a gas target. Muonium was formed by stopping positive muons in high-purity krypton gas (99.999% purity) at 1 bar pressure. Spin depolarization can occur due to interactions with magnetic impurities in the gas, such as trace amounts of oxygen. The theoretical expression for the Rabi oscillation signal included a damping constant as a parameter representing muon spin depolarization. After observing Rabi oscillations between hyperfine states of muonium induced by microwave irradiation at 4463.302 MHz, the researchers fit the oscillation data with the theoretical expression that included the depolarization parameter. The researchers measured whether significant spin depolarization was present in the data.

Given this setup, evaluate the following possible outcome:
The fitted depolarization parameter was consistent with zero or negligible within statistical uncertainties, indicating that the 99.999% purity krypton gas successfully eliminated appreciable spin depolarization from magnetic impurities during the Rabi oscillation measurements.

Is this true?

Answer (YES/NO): YES